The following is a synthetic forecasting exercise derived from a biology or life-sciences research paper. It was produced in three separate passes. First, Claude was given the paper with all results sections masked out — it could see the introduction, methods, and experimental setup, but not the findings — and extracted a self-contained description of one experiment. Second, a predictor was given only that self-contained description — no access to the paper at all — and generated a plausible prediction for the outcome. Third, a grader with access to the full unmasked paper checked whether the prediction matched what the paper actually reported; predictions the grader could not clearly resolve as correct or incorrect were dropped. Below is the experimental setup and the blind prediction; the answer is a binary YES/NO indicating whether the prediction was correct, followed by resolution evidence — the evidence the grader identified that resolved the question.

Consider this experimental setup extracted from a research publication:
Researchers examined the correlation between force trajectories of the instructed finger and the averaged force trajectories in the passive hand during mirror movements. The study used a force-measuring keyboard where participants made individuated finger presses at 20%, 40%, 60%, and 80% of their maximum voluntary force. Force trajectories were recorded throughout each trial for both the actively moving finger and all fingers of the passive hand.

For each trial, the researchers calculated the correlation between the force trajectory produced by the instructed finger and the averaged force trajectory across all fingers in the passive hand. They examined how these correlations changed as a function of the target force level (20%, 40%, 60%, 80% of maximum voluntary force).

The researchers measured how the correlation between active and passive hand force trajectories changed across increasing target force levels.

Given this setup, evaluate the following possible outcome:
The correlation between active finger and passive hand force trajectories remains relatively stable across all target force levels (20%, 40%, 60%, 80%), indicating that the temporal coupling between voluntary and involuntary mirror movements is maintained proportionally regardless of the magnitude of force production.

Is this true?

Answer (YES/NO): NO